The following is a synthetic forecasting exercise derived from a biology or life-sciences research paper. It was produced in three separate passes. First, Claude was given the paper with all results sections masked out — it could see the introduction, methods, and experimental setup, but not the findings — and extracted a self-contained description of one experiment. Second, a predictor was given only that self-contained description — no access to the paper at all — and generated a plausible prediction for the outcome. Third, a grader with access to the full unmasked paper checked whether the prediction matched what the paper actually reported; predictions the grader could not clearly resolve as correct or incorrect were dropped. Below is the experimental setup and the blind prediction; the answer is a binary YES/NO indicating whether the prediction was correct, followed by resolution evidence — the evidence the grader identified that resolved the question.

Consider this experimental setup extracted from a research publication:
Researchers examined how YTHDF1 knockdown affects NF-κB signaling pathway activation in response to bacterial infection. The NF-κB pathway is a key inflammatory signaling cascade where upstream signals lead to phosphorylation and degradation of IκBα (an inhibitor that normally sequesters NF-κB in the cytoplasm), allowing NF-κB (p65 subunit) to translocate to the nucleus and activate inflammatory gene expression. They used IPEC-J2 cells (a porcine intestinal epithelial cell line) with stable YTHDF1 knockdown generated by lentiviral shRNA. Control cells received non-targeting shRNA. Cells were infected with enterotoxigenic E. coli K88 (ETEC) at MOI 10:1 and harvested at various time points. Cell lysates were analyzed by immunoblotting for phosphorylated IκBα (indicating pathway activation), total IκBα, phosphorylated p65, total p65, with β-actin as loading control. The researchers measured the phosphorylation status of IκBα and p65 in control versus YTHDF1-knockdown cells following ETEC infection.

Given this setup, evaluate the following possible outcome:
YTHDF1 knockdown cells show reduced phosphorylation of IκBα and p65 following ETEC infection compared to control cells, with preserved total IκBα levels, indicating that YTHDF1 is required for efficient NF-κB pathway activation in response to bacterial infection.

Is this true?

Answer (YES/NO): YES